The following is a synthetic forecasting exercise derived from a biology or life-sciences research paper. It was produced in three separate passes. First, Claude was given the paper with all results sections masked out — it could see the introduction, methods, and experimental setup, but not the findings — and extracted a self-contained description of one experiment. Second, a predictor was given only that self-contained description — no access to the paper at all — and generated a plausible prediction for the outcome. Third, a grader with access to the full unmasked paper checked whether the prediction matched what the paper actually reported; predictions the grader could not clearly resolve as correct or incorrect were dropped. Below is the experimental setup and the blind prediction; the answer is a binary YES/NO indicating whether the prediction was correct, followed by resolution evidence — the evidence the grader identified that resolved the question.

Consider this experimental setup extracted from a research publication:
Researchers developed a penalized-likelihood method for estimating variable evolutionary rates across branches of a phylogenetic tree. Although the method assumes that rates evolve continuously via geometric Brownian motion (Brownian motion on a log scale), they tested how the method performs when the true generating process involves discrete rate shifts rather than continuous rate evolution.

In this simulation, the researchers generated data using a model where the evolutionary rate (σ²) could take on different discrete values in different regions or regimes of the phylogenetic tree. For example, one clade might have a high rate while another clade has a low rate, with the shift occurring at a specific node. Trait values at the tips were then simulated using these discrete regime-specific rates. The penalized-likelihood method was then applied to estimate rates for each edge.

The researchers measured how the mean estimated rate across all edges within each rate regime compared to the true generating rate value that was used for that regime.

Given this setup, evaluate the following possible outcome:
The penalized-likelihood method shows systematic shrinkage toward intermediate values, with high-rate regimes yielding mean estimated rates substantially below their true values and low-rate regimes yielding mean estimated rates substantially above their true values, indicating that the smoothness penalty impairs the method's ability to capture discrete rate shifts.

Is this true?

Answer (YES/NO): NO